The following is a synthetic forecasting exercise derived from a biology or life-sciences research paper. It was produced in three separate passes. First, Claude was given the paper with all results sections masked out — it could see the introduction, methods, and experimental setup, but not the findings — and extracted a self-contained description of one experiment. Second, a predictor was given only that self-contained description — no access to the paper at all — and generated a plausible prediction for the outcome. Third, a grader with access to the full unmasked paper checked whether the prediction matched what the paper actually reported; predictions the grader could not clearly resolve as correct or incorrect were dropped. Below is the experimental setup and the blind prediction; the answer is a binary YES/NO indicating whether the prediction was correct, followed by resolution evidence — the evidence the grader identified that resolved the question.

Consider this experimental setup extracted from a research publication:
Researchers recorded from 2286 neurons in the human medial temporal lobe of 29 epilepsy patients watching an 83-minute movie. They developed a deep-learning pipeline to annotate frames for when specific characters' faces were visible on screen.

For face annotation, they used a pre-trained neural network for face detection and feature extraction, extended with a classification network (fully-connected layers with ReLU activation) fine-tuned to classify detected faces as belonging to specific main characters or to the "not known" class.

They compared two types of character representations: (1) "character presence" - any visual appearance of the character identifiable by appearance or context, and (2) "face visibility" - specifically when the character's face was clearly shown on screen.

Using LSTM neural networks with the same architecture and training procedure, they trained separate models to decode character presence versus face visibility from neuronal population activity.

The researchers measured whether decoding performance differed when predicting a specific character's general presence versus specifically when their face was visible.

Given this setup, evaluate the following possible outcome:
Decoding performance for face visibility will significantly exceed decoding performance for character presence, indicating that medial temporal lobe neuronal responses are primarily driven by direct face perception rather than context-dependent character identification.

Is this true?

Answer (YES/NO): NO